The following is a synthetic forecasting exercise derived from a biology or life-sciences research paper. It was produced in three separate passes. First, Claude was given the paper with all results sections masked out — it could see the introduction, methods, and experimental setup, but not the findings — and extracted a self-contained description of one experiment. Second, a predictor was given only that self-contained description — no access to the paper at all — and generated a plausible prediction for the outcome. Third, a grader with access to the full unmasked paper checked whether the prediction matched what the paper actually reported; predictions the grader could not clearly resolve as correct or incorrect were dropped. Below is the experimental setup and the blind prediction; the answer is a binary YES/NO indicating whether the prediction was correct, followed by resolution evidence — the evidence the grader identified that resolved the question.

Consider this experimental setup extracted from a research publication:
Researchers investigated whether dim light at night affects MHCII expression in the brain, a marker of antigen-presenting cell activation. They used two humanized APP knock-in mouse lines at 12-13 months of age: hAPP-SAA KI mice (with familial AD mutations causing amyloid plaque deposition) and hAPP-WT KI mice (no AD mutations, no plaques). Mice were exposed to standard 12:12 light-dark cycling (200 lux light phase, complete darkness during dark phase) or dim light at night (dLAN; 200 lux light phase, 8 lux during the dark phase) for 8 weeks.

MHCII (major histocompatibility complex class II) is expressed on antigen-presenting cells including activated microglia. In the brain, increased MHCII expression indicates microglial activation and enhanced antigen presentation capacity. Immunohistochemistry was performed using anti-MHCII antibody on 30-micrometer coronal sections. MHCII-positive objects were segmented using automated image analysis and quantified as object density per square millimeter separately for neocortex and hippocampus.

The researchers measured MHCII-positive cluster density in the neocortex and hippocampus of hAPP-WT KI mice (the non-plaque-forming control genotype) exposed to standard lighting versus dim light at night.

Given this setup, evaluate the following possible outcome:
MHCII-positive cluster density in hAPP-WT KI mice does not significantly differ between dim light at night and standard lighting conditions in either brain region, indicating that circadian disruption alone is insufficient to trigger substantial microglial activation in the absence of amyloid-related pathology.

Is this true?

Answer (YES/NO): YES